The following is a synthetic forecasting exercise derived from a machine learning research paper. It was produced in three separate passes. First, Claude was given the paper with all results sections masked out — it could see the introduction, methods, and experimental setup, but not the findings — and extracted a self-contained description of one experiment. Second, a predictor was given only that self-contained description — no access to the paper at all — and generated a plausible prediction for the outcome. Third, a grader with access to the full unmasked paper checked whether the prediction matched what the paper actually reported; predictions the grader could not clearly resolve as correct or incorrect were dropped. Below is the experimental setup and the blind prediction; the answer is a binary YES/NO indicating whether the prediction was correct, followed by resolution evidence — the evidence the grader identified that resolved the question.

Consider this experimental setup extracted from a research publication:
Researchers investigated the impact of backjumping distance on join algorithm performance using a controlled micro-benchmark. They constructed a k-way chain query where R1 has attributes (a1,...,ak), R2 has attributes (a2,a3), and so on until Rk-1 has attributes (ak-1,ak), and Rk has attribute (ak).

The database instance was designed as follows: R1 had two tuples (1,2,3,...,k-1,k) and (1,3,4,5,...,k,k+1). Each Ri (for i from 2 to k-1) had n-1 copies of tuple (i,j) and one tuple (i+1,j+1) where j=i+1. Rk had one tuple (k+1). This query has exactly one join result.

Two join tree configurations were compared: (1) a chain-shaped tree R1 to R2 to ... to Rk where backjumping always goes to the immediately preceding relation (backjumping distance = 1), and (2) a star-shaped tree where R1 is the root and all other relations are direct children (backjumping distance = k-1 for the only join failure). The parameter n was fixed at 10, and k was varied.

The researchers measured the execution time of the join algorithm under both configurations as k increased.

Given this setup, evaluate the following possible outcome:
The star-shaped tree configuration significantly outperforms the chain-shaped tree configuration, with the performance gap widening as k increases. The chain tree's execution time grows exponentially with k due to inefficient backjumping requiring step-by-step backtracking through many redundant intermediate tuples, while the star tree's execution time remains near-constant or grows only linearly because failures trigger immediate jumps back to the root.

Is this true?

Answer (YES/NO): NO